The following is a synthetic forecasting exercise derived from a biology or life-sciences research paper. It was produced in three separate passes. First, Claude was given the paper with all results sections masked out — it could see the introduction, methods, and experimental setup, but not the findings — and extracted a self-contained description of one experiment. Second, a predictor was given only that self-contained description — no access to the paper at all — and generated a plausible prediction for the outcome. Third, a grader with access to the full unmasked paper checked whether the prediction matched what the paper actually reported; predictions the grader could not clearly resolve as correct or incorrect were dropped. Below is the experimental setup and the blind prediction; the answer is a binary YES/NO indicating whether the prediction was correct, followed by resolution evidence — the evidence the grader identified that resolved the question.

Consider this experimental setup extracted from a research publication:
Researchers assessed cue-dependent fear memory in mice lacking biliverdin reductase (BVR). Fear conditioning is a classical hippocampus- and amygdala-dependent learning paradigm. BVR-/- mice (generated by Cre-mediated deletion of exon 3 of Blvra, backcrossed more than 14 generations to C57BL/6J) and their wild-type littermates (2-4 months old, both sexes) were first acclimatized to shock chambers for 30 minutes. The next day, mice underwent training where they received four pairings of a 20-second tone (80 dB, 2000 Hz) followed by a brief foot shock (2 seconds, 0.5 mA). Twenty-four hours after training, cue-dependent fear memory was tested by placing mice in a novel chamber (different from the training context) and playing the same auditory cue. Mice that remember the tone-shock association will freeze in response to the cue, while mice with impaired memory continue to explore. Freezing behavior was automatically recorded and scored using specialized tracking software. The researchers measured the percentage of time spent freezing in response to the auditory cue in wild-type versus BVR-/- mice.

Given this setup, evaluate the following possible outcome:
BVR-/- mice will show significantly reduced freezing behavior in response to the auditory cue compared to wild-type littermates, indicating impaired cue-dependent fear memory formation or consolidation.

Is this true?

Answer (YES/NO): YES